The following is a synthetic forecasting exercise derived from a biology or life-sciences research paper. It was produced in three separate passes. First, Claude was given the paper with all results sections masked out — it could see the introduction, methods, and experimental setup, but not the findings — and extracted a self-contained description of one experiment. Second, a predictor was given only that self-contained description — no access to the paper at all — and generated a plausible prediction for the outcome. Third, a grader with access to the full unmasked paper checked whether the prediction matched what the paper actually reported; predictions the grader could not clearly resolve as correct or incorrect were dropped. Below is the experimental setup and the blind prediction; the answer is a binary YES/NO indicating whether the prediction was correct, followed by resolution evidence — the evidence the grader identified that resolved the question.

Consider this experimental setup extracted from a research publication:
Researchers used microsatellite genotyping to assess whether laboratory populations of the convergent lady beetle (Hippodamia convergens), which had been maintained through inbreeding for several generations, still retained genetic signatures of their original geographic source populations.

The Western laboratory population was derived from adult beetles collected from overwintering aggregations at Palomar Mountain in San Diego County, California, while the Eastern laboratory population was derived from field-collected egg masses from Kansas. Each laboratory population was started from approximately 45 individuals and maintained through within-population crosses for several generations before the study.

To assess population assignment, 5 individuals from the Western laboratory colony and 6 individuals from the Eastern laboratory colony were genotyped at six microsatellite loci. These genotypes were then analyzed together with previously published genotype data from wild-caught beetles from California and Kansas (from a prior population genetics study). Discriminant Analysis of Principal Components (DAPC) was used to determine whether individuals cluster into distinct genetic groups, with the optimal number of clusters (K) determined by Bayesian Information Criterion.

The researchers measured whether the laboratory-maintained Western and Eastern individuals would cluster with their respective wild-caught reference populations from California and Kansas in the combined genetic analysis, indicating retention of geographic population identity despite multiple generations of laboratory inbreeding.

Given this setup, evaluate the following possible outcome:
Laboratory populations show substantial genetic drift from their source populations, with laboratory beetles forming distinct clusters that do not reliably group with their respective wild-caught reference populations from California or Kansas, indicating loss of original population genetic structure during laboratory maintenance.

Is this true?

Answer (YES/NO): NO